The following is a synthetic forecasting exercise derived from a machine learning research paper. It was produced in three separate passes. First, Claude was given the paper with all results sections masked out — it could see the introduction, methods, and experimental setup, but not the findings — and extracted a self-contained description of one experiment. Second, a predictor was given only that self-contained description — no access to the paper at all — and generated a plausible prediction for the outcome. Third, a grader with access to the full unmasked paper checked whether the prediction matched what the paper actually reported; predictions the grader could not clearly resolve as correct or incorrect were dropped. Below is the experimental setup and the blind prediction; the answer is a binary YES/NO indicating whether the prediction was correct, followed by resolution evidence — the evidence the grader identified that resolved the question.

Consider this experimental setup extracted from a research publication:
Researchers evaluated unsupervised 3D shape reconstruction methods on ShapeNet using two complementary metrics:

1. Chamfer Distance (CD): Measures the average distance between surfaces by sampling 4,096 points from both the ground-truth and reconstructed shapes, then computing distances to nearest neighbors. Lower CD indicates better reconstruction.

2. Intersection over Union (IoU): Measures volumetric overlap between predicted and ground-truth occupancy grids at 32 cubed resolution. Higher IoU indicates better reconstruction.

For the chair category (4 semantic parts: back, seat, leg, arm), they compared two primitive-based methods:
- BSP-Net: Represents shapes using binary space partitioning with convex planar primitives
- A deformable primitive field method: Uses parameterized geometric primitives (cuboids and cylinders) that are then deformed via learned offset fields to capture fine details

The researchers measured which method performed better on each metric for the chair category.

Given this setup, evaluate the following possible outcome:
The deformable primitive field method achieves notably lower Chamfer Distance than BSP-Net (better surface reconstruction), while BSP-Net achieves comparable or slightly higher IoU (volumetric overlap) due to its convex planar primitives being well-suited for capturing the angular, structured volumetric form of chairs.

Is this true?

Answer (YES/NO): NO